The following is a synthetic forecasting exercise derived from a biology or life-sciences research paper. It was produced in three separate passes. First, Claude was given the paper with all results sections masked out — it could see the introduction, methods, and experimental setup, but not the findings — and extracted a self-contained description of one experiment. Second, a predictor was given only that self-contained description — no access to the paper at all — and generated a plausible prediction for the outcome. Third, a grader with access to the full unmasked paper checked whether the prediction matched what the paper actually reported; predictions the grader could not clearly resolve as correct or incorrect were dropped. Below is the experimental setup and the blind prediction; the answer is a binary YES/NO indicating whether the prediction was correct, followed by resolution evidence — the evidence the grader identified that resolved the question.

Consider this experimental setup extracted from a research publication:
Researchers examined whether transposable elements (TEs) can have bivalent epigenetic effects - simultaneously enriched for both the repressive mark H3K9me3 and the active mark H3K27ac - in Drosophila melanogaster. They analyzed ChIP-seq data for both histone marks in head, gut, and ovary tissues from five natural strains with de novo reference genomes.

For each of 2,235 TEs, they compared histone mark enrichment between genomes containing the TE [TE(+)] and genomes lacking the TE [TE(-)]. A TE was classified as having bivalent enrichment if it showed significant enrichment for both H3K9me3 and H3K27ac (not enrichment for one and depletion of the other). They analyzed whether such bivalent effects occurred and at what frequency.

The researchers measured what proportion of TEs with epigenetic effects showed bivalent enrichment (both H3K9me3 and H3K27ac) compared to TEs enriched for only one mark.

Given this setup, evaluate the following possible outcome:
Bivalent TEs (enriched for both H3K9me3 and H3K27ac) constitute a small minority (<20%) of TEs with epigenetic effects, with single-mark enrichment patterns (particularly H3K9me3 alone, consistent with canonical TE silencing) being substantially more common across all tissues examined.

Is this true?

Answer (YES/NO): YES